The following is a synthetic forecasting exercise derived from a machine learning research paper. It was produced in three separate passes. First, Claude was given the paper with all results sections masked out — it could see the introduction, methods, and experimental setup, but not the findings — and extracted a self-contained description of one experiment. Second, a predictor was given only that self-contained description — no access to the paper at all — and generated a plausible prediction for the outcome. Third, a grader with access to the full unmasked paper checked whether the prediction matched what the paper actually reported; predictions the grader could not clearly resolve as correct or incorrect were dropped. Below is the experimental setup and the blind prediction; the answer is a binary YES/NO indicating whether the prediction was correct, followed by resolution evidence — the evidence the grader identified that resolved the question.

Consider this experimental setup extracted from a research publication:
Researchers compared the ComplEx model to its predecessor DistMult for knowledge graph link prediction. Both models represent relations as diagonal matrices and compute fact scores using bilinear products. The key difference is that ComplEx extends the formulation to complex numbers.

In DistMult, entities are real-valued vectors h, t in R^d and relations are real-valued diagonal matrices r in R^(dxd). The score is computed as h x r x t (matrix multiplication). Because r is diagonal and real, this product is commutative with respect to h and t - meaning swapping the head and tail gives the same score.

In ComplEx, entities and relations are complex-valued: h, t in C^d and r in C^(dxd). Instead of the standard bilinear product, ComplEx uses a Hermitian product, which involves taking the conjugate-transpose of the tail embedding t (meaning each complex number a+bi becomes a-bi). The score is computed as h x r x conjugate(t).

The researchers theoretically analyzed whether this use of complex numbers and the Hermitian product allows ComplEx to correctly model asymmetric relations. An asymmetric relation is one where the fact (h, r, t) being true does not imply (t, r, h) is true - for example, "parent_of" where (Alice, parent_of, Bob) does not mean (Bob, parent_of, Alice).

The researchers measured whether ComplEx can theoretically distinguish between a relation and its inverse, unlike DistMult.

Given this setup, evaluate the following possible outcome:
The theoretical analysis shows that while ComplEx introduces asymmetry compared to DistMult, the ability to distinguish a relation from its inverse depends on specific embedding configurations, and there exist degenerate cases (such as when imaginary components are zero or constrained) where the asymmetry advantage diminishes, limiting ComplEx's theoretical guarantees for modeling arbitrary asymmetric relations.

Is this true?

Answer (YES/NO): NO